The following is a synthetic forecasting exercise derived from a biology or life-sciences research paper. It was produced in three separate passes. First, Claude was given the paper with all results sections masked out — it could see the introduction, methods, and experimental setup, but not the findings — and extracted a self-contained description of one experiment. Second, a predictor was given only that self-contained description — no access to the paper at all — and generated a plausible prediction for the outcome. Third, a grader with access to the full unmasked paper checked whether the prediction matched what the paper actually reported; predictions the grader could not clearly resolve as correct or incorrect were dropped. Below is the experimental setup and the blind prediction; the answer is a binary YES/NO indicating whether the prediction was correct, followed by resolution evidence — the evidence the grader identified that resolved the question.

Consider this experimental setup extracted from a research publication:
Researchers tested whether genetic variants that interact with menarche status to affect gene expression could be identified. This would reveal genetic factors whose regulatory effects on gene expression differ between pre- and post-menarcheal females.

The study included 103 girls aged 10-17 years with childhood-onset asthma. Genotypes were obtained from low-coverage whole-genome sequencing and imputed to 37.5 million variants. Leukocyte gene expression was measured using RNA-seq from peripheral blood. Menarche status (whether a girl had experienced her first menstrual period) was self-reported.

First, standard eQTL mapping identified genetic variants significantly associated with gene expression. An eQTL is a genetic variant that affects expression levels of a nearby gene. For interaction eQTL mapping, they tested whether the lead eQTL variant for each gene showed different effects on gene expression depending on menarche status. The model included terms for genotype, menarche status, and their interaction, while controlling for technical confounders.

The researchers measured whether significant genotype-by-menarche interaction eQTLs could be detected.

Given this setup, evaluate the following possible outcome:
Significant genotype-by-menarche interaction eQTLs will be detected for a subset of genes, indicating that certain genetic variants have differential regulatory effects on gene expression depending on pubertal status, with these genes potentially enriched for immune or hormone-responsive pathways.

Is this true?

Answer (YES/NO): NO